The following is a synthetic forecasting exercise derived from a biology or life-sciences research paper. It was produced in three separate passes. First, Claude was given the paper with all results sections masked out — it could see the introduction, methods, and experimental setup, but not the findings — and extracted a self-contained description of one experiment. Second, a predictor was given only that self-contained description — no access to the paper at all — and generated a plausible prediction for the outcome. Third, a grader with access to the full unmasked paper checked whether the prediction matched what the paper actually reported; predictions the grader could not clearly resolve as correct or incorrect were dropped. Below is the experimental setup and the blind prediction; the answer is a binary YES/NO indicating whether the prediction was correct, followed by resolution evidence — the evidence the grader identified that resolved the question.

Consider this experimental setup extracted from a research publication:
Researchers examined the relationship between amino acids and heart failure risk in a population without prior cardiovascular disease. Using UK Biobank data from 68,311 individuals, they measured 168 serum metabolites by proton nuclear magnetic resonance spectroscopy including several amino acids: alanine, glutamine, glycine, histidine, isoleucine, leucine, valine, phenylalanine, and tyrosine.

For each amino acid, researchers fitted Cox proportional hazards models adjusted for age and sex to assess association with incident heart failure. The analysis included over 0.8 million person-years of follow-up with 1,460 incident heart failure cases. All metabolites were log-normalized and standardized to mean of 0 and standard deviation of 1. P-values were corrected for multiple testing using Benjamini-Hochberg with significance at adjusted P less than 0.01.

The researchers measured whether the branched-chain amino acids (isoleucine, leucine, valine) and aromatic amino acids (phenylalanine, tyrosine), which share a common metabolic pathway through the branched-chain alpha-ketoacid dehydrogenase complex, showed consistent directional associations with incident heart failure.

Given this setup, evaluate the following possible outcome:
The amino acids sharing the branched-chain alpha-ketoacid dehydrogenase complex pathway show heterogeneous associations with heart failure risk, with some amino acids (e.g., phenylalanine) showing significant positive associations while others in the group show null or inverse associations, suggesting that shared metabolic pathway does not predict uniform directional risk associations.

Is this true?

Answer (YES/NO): YES